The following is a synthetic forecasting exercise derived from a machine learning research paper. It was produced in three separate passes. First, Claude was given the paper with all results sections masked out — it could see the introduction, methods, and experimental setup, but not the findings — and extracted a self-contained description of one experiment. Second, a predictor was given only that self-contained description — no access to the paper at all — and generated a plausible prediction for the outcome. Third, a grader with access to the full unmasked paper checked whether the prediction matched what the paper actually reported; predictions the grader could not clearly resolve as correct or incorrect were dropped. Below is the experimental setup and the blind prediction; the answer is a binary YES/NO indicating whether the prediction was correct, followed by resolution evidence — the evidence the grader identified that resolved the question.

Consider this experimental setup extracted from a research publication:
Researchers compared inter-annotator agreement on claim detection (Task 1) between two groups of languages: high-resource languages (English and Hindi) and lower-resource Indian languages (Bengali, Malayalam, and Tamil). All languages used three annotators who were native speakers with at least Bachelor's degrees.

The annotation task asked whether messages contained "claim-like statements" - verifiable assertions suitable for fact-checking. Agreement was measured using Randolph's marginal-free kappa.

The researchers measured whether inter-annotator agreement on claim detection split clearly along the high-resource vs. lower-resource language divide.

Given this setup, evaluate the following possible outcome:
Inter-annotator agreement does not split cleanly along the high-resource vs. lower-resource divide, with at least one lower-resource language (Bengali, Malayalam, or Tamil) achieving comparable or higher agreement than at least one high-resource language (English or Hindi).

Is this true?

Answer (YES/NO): YES